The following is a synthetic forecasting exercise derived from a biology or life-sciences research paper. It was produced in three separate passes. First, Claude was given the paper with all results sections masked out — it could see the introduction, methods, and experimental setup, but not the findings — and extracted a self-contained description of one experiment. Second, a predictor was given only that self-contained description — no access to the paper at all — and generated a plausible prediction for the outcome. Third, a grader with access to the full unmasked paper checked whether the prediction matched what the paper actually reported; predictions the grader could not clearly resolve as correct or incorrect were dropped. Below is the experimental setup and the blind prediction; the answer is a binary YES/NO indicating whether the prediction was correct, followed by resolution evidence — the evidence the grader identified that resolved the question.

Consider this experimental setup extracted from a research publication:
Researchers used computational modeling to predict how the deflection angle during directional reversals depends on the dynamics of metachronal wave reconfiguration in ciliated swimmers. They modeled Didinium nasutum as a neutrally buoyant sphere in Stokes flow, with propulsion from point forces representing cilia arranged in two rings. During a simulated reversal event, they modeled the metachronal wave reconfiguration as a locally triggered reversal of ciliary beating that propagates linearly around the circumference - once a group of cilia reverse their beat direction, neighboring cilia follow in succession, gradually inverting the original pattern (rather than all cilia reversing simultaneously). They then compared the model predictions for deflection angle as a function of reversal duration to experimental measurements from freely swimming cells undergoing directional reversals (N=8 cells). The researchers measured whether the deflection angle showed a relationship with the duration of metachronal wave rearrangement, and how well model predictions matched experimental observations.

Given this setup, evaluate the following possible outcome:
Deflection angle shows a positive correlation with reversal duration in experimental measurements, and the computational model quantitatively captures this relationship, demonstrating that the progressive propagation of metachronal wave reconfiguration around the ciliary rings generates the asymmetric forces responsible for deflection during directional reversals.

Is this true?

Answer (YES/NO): NO